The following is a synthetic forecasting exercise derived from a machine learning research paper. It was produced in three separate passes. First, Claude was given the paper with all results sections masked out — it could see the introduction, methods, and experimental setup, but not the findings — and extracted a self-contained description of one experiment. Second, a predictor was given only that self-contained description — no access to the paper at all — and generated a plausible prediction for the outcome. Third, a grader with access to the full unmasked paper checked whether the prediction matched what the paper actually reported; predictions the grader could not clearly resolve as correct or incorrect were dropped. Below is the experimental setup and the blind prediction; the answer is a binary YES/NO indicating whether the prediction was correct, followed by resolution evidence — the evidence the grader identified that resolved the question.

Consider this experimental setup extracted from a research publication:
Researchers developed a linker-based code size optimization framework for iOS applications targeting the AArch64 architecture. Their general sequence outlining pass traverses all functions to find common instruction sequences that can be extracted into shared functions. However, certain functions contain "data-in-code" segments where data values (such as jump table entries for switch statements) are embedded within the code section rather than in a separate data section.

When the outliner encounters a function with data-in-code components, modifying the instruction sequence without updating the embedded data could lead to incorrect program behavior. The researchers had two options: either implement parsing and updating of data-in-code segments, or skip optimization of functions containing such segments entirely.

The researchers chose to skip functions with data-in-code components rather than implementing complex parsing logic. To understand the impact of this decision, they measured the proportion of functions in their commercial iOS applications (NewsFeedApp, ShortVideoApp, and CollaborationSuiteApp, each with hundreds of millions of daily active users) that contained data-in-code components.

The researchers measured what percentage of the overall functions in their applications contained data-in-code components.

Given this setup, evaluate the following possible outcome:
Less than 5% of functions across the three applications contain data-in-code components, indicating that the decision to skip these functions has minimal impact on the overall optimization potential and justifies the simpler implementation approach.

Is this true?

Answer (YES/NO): YES